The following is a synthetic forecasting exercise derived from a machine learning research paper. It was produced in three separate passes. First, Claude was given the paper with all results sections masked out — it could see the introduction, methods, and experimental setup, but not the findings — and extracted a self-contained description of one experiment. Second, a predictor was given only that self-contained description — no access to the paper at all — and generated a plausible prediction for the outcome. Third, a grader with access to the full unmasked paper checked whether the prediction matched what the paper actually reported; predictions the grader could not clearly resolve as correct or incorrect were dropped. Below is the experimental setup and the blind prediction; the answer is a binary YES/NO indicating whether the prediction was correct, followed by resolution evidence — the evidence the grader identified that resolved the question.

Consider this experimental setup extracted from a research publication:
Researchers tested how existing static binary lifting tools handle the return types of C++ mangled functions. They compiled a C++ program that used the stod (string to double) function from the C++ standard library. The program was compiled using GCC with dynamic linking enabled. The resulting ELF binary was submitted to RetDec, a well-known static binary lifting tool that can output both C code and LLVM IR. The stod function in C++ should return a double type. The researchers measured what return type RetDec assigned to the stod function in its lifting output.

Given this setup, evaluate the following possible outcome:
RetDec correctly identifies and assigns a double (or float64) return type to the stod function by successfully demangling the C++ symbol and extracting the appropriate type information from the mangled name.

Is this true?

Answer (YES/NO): NO